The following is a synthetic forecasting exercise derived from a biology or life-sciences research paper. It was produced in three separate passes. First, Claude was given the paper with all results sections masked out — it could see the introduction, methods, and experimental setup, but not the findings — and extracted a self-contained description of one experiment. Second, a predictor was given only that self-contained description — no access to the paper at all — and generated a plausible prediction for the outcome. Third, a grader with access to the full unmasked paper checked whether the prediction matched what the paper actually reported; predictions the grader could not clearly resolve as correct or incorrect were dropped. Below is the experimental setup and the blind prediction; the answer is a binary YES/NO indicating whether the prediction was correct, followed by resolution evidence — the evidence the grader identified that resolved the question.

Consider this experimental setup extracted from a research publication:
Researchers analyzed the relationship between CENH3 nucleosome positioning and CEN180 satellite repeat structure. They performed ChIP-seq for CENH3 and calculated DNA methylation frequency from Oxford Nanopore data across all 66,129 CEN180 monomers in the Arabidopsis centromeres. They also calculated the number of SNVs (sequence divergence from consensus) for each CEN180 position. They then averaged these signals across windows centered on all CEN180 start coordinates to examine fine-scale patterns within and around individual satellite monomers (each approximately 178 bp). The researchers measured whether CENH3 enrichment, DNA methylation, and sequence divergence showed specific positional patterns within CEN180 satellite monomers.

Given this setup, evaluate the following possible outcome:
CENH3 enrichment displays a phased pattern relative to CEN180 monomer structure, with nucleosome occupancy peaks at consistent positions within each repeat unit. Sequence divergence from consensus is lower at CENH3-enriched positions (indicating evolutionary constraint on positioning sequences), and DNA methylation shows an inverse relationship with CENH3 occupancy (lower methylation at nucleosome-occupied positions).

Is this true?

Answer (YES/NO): YES